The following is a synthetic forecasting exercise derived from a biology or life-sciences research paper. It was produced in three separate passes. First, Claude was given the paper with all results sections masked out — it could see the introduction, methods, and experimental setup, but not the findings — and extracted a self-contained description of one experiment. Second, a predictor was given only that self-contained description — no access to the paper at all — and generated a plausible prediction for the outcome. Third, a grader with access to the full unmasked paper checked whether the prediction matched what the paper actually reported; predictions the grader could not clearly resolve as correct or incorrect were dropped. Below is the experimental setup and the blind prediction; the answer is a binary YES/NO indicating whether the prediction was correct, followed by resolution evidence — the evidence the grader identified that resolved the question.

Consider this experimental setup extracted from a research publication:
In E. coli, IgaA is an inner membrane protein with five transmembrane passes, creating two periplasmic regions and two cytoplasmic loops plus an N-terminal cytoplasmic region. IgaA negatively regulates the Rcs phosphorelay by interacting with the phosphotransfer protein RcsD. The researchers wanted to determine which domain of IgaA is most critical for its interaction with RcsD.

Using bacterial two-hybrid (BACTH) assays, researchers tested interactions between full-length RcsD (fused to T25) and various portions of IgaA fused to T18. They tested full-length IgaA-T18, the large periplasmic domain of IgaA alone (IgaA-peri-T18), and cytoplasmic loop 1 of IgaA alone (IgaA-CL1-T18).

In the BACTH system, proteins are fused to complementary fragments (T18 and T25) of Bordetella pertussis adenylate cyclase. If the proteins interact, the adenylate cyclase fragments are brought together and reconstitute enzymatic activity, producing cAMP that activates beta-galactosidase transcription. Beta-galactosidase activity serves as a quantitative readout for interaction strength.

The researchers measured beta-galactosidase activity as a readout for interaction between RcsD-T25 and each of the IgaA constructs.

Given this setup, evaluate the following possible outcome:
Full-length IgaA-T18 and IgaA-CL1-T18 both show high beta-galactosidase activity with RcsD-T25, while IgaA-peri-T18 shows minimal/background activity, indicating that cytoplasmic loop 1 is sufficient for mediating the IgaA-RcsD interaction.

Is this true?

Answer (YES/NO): NO